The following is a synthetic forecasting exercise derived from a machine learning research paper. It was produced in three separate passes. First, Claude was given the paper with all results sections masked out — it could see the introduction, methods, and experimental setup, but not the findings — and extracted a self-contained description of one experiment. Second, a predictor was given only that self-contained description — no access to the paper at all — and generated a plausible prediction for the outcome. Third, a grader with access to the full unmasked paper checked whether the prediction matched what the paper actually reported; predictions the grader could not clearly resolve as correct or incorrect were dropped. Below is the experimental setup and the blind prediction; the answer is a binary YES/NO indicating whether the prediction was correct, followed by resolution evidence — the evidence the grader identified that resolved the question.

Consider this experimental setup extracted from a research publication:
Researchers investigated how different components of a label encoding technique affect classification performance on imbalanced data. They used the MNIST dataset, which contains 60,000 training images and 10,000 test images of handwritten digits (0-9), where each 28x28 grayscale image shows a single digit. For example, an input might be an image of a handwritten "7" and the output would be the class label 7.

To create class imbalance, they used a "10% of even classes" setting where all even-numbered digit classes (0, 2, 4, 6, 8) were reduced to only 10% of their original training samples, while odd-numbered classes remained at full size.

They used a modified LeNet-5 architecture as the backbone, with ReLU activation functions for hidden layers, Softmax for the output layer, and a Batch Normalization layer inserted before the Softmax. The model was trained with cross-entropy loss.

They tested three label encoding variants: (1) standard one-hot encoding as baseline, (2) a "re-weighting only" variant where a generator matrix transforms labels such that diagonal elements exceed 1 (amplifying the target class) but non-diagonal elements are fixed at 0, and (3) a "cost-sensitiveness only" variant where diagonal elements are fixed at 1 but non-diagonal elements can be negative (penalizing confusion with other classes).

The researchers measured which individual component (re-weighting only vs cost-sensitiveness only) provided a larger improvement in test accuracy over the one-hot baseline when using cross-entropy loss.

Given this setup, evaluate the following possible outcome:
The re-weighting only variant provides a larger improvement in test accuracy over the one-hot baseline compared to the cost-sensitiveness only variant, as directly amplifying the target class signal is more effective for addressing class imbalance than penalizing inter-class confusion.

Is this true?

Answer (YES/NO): NO